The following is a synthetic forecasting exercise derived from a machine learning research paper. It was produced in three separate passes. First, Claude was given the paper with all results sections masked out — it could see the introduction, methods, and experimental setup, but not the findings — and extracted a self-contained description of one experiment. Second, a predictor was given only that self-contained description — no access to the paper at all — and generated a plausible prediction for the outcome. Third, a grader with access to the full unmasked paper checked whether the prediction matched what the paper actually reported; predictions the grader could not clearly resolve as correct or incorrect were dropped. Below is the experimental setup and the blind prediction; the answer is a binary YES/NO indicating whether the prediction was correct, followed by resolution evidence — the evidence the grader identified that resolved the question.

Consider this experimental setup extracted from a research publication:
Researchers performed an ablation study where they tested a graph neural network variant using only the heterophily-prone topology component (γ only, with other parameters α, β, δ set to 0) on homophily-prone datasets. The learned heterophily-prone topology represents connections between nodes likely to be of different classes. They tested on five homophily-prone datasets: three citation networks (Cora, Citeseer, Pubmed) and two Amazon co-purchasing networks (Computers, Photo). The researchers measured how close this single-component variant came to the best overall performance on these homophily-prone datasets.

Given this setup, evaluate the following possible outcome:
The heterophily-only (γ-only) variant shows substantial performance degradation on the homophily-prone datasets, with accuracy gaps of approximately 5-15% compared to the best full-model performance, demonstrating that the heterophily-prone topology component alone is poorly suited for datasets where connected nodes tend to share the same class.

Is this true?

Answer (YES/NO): NO